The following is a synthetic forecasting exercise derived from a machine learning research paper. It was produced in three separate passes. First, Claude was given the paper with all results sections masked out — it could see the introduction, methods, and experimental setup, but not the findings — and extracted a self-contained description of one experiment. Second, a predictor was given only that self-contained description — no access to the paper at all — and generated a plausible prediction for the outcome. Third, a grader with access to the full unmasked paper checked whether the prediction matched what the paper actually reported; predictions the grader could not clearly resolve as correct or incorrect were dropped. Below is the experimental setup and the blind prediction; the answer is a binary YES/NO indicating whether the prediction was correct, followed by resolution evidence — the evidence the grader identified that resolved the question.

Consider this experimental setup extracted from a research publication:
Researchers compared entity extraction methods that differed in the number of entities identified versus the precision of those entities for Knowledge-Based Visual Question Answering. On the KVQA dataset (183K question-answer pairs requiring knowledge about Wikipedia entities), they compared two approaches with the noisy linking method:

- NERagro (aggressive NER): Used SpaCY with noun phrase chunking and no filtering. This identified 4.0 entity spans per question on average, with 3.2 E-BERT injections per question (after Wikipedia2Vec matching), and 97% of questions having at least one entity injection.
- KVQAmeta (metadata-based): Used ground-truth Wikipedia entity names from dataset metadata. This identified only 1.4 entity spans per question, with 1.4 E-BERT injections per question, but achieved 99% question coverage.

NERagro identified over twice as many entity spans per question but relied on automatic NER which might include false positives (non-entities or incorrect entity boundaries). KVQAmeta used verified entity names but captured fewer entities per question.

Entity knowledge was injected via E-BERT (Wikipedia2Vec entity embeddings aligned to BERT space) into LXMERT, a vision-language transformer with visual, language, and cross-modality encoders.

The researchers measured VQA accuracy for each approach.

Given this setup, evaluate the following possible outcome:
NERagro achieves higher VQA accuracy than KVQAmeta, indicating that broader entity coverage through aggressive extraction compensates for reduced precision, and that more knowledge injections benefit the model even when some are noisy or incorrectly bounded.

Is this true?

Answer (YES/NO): NO